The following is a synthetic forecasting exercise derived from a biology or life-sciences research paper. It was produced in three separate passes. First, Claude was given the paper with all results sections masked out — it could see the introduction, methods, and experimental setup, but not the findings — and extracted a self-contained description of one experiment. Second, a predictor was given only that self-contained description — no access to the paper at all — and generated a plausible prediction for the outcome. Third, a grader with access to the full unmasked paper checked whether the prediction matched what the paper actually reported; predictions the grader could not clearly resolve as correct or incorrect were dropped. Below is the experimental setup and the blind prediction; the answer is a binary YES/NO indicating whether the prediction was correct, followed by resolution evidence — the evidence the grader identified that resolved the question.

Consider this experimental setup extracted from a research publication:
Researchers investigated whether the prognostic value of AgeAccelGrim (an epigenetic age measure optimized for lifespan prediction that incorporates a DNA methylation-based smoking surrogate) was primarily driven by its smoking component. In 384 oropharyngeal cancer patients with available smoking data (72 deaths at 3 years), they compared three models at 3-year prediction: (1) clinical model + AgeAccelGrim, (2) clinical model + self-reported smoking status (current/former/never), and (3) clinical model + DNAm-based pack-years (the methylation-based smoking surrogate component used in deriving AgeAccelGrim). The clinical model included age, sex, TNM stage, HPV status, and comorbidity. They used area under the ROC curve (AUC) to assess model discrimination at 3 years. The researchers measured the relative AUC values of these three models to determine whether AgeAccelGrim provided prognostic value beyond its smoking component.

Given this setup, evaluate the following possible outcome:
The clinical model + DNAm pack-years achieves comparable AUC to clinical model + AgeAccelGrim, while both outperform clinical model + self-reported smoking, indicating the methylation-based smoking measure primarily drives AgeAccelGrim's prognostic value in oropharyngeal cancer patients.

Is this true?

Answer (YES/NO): NO